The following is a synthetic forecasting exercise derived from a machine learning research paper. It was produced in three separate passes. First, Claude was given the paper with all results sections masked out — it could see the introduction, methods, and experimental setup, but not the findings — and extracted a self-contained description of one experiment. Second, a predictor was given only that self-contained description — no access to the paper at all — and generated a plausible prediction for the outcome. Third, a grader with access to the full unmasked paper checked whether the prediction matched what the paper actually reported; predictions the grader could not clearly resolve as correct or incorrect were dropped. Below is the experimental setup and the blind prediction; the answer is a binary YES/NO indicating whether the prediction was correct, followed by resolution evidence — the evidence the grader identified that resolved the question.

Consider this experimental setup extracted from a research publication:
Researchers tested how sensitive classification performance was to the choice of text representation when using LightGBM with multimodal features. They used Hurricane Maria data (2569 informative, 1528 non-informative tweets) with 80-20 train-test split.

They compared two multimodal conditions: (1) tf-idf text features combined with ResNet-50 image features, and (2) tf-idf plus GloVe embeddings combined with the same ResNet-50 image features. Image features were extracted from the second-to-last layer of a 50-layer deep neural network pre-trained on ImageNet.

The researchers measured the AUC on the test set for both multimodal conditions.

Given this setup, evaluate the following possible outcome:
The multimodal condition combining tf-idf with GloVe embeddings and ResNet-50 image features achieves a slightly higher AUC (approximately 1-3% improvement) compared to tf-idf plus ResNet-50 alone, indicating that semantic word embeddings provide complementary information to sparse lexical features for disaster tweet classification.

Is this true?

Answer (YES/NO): NO